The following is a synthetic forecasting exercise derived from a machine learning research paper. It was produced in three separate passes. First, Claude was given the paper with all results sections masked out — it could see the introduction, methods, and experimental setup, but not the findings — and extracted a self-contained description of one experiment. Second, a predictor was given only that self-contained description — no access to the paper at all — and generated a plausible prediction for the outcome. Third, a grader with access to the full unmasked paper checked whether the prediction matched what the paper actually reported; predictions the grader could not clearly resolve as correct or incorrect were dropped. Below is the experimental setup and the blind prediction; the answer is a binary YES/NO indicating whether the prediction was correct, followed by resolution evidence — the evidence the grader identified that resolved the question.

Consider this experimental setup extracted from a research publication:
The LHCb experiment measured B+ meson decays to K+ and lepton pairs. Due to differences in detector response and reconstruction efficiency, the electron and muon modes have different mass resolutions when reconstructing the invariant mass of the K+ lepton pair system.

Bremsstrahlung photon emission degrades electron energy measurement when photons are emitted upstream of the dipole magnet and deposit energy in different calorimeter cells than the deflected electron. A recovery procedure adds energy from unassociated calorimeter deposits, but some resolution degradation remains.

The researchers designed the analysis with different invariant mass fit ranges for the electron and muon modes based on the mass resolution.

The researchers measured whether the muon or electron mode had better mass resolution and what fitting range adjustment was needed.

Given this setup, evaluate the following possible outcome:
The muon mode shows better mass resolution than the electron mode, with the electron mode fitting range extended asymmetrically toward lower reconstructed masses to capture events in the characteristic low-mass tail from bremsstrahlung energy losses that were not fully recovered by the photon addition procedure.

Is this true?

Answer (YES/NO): NO